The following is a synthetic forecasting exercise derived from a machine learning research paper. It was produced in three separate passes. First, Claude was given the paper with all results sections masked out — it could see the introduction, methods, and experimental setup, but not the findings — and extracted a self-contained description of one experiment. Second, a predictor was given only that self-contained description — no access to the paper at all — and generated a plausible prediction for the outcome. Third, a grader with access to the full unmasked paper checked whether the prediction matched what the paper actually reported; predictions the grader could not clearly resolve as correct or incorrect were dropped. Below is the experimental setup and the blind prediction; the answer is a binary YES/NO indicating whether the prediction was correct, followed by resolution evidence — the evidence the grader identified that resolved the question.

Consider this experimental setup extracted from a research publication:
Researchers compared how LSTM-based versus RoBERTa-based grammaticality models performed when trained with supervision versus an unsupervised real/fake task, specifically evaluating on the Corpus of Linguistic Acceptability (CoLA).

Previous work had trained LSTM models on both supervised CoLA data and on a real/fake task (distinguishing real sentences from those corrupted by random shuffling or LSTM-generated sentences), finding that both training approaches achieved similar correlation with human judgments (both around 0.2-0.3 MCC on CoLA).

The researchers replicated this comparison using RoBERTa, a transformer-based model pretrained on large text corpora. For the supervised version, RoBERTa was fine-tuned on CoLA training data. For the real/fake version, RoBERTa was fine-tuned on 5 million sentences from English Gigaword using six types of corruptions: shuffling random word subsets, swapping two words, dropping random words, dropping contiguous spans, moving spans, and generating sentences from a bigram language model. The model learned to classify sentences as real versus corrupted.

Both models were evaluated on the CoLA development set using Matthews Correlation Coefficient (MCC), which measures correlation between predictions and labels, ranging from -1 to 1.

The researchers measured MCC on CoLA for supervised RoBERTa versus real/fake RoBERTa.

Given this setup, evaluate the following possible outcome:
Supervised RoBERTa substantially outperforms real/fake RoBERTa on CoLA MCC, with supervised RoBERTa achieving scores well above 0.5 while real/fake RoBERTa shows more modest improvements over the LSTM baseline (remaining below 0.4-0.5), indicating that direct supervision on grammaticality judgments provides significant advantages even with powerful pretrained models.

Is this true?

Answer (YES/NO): NO